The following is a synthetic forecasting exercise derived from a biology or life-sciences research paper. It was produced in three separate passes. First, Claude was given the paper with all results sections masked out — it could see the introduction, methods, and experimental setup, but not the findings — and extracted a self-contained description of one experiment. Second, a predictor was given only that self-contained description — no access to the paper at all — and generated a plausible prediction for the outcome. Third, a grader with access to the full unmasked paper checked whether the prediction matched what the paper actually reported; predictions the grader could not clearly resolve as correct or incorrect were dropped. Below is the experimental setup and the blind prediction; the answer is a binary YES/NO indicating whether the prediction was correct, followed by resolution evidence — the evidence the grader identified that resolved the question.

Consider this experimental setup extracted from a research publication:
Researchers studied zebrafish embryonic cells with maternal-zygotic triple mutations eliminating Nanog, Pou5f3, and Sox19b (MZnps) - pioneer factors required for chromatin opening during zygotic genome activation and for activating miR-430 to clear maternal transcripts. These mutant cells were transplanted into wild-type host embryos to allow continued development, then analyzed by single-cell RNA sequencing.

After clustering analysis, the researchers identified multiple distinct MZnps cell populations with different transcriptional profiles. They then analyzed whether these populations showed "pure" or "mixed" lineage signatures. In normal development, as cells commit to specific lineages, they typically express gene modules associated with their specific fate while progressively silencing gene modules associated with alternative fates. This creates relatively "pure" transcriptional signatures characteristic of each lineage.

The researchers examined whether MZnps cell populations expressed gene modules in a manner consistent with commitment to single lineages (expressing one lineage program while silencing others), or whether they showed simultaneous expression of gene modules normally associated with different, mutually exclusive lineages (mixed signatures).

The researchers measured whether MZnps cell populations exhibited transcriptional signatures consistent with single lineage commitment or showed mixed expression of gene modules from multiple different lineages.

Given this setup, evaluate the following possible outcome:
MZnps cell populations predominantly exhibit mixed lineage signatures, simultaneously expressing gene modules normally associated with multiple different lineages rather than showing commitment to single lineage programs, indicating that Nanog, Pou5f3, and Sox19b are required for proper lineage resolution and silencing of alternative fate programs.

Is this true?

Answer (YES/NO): YES